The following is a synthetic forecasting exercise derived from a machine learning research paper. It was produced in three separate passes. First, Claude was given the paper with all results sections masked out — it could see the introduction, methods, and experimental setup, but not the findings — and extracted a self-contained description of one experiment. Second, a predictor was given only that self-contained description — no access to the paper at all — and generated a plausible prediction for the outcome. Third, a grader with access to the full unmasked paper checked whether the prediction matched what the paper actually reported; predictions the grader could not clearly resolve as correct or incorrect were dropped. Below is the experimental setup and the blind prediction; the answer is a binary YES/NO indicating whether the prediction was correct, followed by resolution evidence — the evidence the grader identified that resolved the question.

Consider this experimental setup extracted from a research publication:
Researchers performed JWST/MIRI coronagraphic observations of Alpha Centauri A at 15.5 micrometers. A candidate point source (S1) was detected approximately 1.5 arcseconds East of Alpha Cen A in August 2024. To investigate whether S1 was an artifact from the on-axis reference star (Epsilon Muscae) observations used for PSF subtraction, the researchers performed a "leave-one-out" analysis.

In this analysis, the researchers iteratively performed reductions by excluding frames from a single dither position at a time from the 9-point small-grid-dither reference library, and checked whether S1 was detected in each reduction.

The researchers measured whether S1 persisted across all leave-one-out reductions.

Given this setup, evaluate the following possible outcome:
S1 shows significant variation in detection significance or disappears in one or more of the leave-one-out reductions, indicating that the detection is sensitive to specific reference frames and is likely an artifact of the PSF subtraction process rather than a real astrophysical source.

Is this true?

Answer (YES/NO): NO